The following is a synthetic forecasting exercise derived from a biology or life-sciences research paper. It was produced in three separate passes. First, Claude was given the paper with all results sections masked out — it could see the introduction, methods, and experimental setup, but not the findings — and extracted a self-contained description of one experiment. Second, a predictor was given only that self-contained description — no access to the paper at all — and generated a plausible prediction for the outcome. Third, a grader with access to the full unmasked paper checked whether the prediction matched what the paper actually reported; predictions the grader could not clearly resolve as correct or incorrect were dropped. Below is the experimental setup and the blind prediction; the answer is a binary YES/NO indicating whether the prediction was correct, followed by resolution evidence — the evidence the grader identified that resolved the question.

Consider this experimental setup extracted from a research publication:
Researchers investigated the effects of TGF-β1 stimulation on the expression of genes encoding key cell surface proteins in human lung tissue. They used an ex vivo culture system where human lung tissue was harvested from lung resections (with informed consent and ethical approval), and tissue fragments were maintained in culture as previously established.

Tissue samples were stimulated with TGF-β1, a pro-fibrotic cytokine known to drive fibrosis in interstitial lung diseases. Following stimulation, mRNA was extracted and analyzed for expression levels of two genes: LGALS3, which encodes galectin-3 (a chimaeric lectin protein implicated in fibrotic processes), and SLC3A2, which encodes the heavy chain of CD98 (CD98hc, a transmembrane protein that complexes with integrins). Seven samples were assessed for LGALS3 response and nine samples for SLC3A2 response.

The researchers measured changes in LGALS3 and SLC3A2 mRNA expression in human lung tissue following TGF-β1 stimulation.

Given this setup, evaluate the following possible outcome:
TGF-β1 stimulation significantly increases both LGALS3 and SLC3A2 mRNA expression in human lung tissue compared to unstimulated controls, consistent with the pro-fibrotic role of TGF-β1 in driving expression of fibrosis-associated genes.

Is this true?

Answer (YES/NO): NO